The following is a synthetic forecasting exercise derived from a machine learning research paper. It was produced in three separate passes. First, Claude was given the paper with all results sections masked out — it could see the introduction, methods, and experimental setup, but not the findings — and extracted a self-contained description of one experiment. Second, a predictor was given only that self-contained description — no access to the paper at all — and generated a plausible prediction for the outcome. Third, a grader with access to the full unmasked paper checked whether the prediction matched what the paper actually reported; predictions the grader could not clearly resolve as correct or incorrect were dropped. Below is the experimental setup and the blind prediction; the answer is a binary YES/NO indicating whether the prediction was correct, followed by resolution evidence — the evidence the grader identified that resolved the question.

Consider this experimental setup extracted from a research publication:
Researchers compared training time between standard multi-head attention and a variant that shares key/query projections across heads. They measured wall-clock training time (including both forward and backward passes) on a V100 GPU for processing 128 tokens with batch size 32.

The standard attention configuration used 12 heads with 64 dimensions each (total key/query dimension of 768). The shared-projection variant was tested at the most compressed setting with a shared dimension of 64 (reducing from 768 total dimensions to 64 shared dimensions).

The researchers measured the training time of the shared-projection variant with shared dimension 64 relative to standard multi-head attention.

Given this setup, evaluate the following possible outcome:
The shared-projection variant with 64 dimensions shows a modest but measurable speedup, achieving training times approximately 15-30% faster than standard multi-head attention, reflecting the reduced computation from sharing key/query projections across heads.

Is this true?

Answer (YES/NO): YES